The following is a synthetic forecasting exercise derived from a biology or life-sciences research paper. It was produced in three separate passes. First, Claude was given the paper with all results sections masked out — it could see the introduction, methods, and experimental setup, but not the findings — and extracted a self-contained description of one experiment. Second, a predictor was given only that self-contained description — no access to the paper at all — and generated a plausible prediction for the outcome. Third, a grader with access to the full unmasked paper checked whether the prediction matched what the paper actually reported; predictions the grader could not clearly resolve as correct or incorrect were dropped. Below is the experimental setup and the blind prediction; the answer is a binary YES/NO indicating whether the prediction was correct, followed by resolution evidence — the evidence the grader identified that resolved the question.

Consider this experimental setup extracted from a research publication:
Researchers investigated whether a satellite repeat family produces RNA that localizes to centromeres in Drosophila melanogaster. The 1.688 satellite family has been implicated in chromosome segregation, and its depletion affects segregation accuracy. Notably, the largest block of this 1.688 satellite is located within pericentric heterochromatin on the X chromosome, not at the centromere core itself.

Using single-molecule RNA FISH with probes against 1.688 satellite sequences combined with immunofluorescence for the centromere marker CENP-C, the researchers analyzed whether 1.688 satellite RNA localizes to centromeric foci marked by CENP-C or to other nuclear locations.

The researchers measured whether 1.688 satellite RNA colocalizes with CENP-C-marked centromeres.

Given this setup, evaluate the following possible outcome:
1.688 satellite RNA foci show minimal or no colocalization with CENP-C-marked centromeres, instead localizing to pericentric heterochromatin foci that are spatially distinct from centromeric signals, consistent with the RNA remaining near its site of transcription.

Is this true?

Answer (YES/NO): YES